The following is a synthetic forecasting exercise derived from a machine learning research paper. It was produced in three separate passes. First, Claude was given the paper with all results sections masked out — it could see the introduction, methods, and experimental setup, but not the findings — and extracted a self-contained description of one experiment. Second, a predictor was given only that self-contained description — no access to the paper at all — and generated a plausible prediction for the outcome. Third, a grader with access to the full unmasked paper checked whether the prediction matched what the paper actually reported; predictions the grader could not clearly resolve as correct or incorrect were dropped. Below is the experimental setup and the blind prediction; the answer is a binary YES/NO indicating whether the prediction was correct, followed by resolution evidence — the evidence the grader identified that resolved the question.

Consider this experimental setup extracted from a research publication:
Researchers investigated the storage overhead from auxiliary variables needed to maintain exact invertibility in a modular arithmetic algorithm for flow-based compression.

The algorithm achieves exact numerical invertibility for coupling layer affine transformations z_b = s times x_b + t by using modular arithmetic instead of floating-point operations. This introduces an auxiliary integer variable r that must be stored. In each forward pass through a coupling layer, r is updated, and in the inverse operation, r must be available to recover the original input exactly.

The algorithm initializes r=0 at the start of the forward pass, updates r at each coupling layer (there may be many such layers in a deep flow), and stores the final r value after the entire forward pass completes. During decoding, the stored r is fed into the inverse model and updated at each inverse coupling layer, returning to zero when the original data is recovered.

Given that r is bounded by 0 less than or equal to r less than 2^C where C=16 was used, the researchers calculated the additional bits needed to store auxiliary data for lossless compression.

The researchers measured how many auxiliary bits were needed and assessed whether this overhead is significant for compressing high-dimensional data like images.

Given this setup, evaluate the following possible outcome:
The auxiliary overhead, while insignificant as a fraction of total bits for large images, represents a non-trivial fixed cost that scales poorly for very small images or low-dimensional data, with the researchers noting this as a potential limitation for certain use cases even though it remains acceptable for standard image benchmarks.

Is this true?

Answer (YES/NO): NO